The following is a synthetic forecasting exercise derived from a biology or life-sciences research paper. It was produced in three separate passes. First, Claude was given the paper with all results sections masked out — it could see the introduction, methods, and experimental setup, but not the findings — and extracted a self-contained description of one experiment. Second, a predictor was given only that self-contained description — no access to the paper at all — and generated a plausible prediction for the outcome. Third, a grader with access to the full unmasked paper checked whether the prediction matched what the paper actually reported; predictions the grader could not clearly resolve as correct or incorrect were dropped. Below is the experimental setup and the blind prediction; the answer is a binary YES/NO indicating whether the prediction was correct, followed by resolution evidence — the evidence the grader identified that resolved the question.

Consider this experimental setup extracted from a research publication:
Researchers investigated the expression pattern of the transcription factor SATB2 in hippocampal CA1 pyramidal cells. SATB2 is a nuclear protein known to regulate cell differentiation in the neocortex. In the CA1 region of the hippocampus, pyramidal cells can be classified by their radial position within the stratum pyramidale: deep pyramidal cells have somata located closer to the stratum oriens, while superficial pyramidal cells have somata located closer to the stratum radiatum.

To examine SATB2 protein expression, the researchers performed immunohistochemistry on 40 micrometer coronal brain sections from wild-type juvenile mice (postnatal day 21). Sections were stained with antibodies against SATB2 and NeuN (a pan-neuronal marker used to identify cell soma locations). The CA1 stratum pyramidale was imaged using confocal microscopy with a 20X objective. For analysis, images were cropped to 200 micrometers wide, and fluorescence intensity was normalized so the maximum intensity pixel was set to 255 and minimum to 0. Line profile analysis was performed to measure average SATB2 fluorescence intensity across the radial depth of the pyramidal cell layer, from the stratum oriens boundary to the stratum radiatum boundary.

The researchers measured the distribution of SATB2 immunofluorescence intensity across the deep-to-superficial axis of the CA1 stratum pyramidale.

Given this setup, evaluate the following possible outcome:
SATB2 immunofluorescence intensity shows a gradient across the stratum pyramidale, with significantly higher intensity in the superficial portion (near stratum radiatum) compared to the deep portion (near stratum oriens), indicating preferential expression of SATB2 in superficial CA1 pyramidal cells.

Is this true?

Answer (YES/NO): NO